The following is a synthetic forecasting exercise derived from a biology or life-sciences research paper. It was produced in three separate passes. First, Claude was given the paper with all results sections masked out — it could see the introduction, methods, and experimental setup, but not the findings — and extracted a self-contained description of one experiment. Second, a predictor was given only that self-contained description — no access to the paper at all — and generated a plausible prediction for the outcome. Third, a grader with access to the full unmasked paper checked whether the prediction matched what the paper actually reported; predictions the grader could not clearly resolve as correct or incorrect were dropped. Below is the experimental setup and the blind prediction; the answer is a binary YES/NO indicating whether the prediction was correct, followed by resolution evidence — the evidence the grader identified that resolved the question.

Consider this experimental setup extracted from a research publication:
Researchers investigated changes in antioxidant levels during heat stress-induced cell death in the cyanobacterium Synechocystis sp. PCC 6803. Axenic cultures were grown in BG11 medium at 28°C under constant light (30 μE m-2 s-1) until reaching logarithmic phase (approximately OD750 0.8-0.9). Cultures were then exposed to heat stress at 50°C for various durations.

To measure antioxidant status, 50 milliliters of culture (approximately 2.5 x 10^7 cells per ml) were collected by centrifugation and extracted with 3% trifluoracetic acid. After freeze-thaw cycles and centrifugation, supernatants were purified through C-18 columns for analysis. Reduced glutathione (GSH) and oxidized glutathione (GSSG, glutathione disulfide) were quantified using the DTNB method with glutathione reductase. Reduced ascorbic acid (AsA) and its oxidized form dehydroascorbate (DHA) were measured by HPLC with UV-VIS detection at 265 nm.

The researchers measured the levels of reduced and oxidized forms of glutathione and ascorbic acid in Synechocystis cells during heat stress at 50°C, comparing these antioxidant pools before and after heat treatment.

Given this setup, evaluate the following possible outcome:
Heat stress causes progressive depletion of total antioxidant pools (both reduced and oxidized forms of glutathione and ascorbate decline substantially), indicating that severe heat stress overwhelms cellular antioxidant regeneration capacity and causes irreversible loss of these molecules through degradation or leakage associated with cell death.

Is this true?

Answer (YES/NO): NO